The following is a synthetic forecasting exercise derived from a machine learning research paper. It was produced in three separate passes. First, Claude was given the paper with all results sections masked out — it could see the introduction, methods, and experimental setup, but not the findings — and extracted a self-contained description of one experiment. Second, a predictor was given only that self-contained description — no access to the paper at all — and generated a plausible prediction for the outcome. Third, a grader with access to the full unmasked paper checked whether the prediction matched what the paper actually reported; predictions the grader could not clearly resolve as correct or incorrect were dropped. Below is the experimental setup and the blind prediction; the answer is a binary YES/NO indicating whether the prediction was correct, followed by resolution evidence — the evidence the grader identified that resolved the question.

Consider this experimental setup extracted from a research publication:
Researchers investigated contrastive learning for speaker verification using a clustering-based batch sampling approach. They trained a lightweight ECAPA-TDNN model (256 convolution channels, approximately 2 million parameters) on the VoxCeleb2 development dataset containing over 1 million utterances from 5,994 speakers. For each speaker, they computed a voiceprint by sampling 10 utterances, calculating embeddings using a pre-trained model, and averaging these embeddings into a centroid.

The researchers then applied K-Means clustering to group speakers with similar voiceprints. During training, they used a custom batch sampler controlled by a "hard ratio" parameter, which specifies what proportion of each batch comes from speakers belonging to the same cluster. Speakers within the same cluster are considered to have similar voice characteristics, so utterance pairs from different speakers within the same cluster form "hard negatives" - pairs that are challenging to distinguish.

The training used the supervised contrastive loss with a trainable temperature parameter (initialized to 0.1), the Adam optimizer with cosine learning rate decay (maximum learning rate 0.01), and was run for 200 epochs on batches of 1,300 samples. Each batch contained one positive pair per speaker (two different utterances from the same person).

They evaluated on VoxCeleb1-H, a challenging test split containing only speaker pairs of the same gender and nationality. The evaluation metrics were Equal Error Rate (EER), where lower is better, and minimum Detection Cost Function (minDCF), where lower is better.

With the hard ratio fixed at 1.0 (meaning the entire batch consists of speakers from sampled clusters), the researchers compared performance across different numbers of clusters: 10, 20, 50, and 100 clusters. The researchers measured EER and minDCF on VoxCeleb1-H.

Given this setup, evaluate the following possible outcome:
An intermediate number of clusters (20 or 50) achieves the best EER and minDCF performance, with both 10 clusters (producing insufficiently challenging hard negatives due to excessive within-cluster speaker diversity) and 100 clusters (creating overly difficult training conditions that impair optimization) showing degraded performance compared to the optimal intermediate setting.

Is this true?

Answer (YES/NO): YES